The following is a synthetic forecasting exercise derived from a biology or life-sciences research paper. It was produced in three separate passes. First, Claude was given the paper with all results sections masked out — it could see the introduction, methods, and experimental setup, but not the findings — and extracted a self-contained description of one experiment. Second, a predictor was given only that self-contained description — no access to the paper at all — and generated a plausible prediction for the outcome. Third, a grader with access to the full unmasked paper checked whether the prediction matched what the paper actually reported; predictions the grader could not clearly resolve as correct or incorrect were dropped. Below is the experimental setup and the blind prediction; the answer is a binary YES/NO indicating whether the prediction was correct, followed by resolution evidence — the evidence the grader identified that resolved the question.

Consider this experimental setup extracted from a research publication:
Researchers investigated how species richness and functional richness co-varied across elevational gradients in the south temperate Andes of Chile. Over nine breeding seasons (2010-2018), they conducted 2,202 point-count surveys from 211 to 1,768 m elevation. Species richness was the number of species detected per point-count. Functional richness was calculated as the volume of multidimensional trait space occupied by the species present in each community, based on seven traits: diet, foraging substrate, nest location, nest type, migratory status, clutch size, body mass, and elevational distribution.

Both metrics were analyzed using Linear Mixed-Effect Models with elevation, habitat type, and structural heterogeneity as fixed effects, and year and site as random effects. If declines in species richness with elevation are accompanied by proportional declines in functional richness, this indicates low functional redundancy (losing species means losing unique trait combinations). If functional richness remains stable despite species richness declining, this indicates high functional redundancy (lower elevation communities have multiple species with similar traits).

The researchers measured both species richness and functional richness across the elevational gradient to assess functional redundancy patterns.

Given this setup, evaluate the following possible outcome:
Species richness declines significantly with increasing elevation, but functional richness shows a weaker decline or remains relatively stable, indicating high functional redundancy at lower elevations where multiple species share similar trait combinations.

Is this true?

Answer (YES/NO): NO